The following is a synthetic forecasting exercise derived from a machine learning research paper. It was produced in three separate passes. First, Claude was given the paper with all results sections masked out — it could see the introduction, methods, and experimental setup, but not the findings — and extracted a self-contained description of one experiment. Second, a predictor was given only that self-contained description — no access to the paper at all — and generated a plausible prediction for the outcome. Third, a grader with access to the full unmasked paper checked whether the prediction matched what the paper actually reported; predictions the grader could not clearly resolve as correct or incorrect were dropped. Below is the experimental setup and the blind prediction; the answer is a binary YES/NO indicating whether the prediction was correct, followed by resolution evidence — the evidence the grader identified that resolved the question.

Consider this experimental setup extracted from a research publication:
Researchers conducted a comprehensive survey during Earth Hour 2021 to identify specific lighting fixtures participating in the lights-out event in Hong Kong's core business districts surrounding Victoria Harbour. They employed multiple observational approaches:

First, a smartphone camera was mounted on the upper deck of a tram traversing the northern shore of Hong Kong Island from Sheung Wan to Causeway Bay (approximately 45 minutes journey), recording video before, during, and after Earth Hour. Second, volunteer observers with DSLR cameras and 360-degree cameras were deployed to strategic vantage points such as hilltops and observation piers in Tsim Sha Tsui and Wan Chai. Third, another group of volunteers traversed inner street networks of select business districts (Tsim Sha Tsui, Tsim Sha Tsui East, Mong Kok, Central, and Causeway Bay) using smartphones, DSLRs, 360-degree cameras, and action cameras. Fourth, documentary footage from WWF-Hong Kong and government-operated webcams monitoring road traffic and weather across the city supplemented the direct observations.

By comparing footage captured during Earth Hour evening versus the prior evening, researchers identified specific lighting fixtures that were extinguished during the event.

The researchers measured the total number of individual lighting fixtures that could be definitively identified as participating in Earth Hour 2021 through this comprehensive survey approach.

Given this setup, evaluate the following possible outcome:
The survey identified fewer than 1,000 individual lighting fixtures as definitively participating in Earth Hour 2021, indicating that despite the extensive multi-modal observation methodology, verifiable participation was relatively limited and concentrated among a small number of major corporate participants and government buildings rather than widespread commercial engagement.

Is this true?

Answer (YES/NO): NO